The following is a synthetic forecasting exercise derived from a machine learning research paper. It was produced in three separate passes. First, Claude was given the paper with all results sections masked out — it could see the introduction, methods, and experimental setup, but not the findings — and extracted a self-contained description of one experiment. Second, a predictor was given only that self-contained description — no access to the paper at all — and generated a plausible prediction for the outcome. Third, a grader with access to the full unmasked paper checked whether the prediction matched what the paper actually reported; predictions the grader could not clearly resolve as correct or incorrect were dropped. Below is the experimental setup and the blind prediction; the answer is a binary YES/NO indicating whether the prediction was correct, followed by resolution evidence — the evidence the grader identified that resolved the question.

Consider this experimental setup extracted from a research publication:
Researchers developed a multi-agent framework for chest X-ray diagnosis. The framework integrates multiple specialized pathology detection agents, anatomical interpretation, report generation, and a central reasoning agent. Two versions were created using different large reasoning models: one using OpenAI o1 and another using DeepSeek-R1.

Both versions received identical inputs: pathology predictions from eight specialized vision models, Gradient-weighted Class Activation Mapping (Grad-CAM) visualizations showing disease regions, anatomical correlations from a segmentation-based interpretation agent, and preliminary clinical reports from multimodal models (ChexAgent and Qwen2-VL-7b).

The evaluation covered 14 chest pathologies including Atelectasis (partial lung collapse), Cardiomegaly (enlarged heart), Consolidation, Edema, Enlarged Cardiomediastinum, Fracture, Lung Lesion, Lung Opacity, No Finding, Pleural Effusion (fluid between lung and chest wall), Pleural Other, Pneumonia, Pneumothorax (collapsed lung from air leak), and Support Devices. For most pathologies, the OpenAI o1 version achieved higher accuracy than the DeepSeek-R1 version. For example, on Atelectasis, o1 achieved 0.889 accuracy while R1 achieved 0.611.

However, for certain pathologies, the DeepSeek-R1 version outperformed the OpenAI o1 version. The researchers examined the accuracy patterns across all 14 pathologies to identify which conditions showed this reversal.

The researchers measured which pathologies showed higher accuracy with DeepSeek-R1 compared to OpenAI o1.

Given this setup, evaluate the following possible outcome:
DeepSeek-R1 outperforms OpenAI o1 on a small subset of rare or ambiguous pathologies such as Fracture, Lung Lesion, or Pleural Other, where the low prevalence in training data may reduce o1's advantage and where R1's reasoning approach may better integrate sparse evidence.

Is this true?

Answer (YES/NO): NO